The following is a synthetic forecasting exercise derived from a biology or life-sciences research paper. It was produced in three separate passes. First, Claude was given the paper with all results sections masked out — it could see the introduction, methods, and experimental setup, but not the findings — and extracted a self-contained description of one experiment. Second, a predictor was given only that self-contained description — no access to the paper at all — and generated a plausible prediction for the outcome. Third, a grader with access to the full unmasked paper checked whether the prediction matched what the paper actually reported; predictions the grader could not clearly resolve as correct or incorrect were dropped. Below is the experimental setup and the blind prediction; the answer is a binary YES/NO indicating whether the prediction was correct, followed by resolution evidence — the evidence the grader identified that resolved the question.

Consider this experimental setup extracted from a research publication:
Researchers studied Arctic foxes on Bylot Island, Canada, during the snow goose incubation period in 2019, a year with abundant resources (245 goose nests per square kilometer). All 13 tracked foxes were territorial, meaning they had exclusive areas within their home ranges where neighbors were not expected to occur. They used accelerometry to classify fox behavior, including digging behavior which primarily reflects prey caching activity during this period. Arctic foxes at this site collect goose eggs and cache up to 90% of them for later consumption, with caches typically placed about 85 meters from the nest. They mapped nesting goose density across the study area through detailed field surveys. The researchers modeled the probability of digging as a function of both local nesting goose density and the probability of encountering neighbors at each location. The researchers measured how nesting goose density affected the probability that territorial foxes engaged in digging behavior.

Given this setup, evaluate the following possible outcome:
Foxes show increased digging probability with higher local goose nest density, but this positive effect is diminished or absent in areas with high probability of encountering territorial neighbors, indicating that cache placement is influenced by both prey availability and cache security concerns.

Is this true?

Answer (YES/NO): NO